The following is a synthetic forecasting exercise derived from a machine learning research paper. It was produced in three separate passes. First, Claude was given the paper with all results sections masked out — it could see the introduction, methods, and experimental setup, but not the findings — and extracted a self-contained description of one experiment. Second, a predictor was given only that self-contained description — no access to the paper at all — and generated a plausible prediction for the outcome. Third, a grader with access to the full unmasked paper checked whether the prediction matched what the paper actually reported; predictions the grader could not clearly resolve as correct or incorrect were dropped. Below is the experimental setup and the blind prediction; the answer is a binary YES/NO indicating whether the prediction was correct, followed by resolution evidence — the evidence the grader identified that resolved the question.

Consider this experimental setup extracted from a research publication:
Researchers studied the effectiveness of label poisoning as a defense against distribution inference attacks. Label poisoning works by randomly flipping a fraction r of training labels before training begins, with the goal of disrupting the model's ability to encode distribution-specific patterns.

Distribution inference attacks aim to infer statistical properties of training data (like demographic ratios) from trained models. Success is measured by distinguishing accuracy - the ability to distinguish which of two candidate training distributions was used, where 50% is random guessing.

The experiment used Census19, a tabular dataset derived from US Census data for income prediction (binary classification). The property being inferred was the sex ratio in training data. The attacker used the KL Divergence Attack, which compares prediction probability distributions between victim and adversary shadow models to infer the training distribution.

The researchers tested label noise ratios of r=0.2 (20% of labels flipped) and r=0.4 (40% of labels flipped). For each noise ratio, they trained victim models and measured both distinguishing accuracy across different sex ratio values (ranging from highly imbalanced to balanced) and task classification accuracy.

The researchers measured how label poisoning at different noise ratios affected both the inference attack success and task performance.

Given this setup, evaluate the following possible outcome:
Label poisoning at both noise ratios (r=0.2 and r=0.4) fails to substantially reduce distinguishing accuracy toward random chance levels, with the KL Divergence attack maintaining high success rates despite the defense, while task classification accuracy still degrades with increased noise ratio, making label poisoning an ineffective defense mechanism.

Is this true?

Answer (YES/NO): YES